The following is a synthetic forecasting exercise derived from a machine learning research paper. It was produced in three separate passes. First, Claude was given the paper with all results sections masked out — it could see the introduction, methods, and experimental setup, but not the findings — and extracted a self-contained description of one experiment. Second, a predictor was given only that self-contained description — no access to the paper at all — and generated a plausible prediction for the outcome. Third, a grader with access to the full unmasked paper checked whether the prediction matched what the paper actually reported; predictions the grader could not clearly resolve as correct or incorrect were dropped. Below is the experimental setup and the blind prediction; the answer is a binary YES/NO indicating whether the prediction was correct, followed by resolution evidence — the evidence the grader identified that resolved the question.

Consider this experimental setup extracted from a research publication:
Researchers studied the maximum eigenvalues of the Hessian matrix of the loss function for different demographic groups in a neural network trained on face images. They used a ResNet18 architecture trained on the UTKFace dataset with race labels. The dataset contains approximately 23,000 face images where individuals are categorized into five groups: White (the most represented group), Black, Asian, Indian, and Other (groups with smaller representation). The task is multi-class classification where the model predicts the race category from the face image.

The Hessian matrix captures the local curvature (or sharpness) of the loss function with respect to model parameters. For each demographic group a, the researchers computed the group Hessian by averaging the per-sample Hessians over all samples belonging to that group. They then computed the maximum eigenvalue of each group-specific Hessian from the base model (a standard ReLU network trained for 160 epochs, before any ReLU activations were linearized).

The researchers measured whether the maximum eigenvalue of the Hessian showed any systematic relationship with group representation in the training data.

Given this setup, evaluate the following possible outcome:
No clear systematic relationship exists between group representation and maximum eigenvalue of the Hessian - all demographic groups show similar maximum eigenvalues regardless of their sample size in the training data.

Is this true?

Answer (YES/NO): NO